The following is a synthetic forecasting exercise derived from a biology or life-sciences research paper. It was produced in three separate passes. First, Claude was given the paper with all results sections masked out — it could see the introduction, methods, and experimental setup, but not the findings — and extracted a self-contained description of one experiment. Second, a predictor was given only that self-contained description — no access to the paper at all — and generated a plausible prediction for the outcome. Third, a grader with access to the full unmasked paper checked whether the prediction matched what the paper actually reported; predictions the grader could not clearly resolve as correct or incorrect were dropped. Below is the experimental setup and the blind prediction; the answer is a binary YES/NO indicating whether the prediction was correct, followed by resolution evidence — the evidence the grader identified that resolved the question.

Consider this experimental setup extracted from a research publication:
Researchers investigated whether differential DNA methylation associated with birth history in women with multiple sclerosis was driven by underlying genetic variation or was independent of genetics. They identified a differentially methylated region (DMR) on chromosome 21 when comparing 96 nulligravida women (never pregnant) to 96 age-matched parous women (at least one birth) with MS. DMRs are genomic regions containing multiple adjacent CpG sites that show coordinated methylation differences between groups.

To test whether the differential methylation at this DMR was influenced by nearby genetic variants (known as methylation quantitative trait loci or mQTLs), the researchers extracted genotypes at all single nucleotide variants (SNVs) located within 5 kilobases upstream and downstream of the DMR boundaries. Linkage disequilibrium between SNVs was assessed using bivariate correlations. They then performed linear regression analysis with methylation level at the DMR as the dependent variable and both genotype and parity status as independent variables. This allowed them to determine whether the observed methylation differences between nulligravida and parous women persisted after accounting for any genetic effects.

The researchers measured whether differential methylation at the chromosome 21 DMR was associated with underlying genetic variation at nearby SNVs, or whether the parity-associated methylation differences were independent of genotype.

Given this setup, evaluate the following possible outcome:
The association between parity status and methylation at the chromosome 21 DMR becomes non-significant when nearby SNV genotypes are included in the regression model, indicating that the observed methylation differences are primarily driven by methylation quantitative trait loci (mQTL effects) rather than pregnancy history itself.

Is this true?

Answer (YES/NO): YES